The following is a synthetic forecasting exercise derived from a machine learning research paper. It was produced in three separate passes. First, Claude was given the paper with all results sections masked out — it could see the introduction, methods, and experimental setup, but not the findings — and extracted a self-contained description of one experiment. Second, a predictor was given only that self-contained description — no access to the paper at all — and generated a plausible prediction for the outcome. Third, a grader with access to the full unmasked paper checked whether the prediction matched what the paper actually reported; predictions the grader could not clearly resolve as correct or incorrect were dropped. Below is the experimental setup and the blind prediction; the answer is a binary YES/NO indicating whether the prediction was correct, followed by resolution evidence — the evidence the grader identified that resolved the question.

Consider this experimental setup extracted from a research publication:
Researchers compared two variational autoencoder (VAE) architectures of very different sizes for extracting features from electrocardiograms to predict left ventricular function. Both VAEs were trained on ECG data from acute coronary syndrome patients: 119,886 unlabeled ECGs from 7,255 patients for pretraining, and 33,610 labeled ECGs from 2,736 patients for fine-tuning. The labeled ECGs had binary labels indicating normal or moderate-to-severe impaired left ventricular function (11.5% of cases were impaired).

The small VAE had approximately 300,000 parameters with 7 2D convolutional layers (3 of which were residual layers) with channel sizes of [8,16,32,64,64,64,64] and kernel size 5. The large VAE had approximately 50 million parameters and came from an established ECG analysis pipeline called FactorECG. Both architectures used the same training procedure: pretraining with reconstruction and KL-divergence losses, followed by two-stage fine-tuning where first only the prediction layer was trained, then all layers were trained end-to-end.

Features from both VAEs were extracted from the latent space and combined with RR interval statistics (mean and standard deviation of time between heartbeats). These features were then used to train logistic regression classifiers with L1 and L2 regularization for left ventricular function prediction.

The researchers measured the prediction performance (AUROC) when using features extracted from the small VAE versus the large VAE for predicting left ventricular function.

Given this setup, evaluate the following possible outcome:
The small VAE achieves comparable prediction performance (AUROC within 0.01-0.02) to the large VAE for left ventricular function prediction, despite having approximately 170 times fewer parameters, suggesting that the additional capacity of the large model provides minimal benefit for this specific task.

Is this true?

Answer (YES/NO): NO